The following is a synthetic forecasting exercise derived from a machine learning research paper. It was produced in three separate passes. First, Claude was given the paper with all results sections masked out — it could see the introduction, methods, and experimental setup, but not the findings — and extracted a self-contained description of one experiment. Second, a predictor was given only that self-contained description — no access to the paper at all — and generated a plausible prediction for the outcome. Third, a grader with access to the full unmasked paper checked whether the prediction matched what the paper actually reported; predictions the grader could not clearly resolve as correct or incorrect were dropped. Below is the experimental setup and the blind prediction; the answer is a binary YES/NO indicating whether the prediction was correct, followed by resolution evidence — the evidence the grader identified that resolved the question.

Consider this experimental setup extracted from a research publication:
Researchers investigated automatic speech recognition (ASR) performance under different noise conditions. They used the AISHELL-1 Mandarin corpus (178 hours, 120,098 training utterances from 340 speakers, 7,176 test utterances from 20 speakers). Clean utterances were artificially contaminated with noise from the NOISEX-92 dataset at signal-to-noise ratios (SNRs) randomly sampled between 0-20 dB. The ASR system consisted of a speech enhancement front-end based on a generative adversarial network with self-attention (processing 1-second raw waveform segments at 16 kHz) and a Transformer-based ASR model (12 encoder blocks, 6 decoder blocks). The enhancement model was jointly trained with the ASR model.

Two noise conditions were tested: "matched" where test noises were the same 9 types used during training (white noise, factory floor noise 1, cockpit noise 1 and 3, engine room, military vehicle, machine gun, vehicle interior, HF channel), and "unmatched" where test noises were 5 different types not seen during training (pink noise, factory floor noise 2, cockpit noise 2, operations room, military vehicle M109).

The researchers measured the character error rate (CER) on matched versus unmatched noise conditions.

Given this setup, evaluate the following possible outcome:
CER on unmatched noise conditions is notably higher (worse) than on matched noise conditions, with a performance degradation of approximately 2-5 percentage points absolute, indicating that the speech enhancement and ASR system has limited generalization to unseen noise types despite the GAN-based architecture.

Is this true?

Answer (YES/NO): YES